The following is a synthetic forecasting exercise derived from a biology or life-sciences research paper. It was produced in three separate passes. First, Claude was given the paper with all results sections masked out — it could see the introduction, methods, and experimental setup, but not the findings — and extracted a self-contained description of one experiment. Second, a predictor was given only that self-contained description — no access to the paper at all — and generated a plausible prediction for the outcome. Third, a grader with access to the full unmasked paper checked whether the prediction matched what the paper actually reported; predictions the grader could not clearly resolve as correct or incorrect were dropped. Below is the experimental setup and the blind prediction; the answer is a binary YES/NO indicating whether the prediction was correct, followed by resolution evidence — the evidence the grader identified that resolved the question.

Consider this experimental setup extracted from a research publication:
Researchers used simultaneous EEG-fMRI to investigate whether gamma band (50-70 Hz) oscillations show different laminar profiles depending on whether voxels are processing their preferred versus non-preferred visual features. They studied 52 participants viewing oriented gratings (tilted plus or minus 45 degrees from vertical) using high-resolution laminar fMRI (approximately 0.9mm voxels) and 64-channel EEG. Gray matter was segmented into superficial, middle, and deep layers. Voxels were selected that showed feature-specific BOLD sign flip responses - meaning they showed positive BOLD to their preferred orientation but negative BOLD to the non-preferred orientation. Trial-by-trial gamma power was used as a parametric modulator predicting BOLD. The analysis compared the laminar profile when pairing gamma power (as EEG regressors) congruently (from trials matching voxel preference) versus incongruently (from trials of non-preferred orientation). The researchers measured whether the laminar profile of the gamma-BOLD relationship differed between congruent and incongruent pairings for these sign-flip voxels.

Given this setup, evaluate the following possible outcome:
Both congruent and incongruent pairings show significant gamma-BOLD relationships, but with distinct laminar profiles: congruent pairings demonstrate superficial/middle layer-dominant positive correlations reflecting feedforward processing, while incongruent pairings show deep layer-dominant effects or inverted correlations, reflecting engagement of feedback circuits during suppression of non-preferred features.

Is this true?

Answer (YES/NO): NO